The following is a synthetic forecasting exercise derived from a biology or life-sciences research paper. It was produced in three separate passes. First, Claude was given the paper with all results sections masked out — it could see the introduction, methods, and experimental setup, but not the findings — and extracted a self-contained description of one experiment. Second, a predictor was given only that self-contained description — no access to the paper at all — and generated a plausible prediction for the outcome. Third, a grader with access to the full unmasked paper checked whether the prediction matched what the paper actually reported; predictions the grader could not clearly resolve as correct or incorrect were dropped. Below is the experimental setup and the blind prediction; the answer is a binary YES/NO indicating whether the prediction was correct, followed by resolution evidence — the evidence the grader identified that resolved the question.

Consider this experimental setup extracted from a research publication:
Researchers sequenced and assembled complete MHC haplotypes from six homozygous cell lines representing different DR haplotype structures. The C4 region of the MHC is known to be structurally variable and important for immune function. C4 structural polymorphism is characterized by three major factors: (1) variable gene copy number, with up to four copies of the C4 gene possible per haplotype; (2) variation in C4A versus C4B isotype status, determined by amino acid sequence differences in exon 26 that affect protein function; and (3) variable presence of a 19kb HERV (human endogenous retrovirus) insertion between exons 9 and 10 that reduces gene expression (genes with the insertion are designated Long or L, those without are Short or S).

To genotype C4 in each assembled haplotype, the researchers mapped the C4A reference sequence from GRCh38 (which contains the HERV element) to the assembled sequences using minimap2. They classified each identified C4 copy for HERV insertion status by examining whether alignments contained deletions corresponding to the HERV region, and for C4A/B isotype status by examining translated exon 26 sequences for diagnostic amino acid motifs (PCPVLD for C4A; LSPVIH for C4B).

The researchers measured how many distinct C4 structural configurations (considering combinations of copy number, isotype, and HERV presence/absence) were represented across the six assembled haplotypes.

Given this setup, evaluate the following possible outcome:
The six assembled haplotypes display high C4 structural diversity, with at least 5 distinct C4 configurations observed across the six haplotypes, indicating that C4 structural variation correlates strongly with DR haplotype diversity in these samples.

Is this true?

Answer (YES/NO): NO